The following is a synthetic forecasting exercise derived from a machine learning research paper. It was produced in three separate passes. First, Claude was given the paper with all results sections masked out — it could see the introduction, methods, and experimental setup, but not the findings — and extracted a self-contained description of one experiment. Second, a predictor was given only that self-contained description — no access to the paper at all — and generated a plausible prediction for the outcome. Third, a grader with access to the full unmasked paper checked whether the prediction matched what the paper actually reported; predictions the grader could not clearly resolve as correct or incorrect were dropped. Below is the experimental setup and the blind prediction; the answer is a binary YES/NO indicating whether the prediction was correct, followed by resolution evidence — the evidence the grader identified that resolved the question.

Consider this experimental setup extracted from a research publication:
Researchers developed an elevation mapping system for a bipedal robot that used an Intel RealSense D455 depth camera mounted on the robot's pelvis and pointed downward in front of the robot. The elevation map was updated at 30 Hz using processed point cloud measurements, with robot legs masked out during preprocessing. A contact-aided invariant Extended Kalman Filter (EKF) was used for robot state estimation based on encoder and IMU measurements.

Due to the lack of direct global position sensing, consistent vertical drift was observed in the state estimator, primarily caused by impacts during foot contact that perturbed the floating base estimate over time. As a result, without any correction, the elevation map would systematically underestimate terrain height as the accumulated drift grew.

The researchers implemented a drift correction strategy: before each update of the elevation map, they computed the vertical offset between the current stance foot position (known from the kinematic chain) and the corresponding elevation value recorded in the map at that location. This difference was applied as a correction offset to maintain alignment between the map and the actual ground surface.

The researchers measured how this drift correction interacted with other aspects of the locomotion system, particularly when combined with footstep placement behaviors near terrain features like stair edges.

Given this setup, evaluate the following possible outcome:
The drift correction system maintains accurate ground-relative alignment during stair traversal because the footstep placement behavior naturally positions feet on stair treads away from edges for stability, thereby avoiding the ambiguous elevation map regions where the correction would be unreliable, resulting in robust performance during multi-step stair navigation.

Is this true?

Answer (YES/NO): NO